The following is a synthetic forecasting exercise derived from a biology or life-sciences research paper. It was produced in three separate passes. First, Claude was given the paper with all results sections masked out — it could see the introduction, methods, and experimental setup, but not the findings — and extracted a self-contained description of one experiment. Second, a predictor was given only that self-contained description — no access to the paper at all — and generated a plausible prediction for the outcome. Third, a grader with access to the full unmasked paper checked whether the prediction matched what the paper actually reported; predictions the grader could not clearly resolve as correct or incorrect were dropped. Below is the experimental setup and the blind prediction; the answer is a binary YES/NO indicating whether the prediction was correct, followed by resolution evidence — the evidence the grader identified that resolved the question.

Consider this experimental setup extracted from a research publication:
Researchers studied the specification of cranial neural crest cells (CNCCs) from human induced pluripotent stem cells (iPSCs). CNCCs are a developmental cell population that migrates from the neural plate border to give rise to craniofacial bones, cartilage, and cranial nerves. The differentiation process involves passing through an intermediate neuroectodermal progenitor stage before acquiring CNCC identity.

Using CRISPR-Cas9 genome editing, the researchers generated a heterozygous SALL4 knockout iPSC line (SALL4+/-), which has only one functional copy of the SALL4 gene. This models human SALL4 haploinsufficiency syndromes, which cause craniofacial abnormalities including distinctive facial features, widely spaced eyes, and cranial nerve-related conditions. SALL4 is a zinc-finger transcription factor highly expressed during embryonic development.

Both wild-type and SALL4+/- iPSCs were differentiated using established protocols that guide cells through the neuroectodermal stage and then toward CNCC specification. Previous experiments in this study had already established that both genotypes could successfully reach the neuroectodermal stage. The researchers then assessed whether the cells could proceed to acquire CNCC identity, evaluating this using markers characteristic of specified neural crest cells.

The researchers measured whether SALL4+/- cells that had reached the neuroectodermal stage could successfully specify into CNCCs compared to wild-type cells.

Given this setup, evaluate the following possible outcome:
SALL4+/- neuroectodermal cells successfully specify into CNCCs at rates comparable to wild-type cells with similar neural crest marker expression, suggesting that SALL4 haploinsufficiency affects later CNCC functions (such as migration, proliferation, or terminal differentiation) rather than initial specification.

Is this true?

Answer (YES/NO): NO